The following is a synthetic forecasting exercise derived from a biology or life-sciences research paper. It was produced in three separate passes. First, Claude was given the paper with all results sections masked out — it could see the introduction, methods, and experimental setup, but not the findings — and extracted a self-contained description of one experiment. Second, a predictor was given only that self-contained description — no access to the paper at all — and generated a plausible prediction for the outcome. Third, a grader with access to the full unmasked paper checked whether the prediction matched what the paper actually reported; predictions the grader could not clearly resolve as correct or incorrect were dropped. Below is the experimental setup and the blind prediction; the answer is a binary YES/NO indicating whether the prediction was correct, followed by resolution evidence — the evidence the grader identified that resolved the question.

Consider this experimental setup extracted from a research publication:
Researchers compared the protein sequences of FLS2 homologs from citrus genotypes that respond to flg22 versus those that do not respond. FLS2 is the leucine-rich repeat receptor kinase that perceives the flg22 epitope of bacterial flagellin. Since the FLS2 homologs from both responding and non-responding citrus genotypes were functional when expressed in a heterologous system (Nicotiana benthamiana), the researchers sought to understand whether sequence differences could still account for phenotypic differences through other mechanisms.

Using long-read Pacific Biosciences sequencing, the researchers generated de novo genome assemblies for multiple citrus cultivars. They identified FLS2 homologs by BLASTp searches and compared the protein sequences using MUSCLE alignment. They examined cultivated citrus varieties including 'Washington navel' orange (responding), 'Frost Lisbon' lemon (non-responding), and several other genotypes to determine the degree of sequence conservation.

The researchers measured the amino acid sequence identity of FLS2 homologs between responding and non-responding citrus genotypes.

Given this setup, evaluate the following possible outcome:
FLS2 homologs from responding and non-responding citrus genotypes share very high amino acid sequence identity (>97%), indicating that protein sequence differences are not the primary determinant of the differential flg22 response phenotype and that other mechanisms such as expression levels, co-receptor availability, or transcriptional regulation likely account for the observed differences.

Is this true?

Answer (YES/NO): YES